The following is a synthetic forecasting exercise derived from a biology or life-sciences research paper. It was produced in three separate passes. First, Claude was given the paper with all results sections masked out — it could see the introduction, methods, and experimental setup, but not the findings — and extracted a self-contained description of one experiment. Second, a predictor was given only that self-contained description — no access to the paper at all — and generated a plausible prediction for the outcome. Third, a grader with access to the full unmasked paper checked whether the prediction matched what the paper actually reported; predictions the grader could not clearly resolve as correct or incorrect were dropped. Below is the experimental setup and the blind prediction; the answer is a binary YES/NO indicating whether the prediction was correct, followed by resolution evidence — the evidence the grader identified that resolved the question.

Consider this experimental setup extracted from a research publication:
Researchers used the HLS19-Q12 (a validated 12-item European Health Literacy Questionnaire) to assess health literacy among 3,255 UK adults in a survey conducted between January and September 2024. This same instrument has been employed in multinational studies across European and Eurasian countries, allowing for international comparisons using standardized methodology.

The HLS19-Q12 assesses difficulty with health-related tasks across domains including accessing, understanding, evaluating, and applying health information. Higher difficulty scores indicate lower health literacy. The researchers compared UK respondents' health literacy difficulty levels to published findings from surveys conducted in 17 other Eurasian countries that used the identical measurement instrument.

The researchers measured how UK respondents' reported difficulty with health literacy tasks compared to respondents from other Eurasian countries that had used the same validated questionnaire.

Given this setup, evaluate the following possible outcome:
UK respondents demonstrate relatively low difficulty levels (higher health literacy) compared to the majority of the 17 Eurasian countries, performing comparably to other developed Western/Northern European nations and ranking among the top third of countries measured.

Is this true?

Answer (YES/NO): NO